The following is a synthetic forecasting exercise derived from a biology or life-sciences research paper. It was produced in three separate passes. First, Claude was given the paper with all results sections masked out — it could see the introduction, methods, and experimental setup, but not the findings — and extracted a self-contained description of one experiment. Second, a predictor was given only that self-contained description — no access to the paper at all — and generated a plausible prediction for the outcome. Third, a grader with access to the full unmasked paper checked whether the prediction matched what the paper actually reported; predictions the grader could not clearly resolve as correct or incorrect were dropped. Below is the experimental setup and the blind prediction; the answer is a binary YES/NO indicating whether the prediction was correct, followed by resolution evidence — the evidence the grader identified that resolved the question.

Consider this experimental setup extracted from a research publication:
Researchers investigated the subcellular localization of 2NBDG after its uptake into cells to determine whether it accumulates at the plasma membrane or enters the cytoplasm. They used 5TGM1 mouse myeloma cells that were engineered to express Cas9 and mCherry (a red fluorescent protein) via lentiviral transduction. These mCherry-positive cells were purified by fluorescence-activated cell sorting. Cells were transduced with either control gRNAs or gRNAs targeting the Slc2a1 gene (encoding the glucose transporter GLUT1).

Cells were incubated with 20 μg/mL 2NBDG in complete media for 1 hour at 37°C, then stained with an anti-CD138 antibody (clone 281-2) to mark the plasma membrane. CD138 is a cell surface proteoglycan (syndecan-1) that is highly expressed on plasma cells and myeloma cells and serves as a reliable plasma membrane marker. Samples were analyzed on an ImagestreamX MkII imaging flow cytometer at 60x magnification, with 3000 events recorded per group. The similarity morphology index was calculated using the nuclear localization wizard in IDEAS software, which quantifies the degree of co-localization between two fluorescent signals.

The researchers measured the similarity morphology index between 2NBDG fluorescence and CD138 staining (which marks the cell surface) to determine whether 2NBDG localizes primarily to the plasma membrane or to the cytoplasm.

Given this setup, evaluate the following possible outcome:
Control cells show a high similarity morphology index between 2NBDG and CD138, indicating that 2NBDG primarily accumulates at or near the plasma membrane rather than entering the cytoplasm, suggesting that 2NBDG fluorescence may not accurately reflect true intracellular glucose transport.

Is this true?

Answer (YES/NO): NO